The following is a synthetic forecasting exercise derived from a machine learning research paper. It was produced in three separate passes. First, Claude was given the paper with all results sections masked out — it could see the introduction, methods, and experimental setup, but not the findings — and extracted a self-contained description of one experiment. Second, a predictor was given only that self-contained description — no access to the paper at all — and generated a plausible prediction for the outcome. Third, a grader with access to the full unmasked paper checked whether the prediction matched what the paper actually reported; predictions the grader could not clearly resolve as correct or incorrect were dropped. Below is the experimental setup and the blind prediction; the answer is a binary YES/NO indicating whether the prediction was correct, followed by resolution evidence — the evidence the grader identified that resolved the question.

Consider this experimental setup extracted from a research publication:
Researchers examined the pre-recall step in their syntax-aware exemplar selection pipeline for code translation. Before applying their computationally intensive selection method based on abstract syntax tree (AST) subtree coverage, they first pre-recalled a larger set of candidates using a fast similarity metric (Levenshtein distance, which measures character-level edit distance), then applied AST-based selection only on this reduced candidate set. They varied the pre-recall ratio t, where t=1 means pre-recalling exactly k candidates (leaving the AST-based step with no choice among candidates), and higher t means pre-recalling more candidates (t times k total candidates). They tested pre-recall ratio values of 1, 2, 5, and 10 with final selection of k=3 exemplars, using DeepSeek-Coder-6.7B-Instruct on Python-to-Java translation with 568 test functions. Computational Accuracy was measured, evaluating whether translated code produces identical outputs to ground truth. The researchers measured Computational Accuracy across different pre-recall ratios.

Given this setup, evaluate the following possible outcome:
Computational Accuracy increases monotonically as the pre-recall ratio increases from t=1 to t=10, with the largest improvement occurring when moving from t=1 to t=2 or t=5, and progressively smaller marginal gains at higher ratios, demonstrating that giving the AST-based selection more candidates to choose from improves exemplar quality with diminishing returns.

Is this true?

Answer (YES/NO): NO